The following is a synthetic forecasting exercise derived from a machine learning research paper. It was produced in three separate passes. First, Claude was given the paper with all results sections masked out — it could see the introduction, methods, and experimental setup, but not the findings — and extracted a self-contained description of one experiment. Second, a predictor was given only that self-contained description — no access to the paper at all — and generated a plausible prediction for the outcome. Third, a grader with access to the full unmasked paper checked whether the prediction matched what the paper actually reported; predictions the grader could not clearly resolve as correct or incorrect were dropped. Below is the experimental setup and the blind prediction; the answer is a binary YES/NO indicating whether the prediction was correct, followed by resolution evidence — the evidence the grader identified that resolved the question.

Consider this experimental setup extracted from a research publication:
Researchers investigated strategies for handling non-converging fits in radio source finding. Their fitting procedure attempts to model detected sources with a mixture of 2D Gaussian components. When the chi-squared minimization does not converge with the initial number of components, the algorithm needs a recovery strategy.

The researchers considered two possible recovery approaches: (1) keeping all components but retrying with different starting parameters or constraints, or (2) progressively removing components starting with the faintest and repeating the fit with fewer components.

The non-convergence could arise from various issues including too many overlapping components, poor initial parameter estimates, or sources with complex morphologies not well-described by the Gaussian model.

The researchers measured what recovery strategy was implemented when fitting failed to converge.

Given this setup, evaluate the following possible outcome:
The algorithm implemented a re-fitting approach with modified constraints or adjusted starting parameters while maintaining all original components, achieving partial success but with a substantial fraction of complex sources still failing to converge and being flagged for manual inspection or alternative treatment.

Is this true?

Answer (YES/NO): NO